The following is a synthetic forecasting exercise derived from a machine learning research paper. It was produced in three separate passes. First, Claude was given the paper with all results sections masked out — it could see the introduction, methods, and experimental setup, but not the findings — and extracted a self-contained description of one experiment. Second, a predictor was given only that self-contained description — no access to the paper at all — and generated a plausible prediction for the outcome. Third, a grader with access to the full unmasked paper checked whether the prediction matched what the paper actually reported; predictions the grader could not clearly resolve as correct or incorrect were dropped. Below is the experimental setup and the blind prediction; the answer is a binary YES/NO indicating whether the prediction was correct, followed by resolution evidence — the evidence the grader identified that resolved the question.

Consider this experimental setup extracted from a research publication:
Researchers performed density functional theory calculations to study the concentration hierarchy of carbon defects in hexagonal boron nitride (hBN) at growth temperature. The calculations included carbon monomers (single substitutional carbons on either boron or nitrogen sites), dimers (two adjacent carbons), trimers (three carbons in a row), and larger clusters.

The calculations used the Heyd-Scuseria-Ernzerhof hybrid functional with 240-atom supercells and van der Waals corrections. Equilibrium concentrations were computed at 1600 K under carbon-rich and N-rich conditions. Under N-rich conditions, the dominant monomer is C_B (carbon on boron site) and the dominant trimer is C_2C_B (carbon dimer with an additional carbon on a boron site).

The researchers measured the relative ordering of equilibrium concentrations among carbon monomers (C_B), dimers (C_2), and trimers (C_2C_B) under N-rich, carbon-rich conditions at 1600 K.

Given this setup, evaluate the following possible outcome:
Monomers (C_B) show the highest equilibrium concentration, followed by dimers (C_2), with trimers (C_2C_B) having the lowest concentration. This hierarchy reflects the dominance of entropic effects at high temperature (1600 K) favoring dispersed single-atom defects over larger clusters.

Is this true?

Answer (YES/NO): YES